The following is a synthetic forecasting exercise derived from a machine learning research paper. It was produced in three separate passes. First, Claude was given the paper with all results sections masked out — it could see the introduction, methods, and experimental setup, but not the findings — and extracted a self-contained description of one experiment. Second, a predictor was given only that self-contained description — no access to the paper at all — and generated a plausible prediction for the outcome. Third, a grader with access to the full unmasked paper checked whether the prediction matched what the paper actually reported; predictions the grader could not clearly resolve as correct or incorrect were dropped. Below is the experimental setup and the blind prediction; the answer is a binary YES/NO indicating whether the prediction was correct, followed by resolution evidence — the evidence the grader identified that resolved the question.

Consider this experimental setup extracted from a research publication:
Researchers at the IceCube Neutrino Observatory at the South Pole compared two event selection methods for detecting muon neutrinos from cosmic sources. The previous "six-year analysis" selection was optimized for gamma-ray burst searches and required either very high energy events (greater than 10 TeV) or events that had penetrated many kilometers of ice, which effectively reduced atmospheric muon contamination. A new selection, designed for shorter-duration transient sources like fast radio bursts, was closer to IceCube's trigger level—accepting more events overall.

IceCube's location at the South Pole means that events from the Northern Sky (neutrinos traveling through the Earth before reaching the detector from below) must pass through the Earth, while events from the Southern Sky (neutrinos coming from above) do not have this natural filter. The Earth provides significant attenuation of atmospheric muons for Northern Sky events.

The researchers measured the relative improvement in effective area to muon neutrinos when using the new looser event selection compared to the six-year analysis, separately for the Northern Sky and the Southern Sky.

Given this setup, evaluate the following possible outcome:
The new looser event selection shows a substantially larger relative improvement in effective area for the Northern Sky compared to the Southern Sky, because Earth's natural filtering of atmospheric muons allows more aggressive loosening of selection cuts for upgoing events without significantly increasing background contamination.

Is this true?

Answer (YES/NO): NO